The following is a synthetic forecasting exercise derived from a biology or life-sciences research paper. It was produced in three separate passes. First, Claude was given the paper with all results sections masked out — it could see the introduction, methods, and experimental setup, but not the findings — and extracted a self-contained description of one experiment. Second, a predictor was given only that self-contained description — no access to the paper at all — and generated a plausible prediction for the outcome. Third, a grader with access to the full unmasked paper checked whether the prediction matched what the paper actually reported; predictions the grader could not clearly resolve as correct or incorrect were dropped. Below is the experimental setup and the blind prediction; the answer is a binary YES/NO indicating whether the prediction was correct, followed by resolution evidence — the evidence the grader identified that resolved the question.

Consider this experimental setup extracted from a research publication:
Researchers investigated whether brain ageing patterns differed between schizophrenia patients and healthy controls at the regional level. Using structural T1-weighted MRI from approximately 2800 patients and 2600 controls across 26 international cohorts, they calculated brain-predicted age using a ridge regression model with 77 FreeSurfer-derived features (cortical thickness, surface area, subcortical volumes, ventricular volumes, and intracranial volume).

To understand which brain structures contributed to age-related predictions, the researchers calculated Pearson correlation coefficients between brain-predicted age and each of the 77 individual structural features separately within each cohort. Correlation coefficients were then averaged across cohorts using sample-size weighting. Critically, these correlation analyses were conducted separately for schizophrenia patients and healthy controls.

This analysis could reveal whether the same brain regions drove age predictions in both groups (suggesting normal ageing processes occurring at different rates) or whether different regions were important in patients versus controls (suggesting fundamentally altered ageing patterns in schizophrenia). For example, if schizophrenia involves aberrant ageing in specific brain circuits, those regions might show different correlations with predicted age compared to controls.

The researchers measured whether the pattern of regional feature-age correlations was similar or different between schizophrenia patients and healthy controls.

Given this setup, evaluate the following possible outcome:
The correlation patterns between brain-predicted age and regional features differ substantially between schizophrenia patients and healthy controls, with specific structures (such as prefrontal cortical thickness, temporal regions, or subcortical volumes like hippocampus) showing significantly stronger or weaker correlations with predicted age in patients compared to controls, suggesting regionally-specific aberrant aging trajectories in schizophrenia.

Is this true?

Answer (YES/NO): NO